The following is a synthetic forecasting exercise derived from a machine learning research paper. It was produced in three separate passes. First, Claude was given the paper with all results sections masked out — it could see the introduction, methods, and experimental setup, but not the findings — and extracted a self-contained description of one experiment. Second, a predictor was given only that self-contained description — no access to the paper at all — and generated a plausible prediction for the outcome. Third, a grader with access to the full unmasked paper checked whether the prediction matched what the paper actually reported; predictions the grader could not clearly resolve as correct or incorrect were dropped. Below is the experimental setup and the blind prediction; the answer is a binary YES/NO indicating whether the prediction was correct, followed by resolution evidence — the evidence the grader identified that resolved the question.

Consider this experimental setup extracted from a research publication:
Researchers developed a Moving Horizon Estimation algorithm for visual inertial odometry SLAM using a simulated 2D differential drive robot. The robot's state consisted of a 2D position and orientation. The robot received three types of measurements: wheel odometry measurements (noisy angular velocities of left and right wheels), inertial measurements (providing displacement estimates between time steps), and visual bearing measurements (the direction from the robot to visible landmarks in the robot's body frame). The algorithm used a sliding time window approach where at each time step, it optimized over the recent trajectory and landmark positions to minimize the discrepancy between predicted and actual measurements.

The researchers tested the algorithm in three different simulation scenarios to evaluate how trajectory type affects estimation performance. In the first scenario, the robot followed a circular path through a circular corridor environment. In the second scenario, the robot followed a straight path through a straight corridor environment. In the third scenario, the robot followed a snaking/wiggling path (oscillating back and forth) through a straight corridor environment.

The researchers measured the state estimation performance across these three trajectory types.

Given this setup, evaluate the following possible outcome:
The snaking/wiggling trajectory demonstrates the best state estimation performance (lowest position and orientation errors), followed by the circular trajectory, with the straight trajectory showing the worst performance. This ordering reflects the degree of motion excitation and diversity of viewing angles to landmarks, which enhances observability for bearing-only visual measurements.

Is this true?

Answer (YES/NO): NO